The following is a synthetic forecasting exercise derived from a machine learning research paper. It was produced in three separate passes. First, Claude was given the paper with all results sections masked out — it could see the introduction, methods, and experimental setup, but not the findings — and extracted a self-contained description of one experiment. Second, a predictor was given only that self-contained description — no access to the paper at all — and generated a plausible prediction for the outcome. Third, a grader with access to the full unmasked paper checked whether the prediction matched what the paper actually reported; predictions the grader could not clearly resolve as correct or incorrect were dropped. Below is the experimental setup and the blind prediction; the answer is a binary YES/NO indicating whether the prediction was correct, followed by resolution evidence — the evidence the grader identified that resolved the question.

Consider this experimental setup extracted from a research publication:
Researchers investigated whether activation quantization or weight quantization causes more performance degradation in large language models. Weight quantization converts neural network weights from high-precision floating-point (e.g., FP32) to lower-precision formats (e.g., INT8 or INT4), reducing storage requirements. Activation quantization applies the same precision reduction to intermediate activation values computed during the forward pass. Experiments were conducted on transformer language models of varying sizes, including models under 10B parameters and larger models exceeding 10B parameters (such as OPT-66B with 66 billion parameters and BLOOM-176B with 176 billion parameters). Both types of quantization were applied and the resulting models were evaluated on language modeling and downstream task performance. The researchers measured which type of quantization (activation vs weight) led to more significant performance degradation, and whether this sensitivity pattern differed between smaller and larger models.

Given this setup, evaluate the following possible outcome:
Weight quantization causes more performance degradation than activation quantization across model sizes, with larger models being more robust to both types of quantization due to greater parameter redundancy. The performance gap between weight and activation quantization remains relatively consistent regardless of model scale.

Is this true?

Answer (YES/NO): NO